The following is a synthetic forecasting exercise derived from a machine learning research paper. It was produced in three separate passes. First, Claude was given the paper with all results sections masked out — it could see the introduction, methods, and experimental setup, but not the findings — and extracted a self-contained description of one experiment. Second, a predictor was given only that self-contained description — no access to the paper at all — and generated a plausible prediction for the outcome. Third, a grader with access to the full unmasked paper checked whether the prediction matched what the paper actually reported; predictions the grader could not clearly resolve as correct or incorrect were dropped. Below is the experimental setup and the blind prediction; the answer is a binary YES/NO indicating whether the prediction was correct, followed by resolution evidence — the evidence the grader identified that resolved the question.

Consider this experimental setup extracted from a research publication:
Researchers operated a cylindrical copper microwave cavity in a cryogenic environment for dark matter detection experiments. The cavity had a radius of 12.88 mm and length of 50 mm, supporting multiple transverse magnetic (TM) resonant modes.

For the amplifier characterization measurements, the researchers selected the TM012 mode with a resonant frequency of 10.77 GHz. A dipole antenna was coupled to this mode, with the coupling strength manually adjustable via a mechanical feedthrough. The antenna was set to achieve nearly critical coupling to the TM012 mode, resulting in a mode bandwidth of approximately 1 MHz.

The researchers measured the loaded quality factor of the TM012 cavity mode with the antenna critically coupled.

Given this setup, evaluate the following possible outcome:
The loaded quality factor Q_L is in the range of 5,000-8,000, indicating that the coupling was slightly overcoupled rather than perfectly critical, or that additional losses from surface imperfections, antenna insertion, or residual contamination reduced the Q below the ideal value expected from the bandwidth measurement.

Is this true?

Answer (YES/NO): NO